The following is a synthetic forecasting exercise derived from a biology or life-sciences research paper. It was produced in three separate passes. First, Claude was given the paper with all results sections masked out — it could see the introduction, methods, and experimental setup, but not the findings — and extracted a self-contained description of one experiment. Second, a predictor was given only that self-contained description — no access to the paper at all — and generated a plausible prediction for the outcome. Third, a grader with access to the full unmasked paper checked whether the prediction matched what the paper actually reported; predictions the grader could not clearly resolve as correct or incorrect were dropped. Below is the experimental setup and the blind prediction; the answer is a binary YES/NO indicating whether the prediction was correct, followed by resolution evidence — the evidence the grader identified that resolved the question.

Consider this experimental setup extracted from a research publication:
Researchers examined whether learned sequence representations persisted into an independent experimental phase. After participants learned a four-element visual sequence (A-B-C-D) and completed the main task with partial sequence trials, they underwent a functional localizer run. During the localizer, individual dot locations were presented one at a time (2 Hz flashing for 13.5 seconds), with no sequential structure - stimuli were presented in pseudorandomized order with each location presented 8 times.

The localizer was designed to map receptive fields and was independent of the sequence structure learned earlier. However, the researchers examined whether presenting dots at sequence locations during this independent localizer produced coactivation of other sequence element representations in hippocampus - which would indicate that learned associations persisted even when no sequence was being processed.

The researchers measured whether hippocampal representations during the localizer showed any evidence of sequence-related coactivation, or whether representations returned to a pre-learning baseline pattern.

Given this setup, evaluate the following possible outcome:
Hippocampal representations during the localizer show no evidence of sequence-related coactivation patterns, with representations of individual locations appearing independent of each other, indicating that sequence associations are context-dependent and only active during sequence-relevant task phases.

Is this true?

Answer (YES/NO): NO